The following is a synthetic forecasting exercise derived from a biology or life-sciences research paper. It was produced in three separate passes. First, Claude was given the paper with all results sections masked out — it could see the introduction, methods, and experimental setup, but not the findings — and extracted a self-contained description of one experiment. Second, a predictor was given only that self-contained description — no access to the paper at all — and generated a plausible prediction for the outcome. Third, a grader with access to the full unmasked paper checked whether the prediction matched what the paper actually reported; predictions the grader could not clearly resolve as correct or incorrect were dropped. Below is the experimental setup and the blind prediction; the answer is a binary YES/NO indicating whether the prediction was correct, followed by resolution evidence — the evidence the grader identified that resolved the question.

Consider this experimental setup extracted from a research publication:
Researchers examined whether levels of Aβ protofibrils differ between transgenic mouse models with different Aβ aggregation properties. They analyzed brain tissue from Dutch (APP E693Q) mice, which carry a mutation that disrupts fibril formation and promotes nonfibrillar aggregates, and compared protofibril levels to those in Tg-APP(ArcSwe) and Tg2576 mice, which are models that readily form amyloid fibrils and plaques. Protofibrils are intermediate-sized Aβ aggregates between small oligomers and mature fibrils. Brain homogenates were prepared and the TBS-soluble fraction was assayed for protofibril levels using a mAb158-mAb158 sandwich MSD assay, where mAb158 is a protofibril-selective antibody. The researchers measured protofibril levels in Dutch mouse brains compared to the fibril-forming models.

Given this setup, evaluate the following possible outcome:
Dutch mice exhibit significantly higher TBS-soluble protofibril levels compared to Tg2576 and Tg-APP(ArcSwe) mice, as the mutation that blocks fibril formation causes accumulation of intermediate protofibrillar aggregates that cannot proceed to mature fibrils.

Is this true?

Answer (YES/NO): NO